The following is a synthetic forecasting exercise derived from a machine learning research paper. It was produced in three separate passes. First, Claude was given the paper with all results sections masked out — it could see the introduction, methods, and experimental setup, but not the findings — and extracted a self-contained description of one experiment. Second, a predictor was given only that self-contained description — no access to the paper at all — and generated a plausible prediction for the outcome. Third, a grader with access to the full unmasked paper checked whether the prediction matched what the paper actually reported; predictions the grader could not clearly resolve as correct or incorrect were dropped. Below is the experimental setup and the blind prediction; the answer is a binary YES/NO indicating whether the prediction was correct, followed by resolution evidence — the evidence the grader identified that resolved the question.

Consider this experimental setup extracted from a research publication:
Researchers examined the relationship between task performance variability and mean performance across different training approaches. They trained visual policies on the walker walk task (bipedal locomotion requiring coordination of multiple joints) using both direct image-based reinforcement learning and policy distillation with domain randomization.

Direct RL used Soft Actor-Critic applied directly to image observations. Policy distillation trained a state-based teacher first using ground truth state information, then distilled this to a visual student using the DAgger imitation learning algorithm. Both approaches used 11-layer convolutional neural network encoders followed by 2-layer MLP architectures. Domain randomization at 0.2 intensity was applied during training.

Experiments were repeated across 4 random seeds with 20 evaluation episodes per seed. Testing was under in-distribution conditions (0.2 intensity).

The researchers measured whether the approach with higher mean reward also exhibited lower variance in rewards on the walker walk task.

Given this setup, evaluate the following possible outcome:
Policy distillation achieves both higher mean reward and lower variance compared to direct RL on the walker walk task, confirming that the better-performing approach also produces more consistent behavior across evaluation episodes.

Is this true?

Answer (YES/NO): NO